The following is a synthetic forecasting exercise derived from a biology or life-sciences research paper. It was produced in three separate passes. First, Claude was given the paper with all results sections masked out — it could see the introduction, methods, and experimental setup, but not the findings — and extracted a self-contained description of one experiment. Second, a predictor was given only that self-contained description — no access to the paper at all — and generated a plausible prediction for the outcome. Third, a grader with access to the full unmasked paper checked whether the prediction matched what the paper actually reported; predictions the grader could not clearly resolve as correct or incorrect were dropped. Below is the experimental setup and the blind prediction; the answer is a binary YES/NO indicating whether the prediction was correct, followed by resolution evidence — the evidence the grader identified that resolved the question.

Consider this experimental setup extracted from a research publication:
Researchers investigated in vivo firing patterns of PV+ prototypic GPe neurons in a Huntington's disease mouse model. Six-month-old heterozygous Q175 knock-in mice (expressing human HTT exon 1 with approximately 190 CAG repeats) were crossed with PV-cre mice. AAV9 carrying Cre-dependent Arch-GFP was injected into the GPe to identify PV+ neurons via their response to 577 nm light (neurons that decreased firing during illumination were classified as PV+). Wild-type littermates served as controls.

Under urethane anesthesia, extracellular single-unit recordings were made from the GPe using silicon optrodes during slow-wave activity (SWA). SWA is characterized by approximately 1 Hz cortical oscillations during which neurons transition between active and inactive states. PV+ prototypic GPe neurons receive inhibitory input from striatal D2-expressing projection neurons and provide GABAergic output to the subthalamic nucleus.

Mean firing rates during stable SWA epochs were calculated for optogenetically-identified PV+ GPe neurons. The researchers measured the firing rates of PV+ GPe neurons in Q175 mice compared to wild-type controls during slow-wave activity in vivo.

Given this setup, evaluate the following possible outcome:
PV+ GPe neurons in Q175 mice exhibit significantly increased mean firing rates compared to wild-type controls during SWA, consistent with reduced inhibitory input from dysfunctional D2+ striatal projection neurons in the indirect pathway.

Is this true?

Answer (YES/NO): YES